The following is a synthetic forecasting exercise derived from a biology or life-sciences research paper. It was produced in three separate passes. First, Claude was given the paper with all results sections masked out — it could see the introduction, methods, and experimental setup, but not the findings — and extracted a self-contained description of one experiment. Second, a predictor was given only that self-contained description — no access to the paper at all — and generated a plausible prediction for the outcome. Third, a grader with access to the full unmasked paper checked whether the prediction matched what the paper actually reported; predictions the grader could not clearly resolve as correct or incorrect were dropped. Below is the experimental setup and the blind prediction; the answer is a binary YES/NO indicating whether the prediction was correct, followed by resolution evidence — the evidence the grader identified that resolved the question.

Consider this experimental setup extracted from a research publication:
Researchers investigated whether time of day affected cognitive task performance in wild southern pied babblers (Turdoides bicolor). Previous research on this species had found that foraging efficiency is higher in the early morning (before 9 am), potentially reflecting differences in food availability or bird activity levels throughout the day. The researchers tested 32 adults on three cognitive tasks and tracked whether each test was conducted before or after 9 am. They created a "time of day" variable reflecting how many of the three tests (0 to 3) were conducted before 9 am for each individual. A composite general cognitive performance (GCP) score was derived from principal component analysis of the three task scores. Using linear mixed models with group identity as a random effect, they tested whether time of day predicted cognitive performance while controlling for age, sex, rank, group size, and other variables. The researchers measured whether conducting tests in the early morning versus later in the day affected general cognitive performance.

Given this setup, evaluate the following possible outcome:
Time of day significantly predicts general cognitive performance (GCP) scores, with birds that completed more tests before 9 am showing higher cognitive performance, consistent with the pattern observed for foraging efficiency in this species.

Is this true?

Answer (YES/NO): NO